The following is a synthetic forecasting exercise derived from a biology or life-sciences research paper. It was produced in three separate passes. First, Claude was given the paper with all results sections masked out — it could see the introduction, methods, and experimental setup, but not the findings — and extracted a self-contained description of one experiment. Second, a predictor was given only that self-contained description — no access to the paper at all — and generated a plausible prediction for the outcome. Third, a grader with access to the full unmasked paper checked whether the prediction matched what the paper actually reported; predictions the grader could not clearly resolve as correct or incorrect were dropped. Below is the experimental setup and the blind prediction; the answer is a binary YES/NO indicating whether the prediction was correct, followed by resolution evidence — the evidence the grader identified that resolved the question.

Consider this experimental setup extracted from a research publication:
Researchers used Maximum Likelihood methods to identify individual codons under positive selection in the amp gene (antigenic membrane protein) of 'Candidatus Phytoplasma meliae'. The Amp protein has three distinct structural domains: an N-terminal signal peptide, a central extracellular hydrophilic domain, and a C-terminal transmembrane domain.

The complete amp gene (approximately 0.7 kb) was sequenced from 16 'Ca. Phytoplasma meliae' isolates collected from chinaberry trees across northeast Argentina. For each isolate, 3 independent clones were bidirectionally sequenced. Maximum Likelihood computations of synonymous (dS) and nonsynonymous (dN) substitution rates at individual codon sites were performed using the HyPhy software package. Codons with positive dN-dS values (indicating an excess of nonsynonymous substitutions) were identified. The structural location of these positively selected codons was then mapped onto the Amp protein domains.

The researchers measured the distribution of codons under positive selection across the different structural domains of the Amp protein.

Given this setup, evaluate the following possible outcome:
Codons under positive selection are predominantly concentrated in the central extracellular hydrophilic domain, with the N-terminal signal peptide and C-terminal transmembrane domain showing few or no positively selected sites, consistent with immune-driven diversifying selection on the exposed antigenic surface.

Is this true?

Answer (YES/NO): YES